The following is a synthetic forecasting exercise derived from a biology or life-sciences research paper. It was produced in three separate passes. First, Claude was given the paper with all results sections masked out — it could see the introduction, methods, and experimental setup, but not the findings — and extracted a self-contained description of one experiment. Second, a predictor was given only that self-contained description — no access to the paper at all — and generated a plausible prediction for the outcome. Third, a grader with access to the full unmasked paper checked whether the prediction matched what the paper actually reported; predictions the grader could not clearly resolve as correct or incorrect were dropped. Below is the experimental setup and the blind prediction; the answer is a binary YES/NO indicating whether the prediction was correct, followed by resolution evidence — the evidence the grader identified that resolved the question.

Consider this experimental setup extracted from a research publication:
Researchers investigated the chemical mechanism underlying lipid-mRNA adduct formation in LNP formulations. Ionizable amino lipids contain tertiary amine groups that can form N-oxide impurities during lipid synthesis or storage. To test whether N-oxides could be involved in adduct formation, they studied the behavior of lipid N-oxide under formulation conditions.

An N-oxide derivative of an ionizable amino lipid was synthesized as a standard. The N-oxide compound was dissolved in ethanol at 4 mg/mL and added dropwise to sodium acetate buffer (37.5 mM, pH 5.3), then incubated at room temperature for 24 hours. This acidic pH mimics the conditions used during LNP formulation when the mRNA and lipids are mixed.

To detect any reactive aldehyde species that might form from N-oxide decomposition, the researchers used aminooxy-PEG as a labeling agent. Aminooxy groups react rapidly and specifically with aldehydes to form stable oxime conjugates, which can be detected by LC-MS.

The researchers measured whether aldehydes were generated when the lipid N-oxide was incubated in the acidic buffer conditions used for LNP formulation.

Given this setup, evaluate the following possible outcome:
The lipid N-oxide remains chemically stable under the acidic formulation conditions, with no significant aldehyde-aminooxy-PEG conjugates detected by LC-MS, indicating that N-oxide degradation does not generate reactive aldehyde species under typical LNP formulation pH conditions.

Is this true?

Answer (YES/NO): NO